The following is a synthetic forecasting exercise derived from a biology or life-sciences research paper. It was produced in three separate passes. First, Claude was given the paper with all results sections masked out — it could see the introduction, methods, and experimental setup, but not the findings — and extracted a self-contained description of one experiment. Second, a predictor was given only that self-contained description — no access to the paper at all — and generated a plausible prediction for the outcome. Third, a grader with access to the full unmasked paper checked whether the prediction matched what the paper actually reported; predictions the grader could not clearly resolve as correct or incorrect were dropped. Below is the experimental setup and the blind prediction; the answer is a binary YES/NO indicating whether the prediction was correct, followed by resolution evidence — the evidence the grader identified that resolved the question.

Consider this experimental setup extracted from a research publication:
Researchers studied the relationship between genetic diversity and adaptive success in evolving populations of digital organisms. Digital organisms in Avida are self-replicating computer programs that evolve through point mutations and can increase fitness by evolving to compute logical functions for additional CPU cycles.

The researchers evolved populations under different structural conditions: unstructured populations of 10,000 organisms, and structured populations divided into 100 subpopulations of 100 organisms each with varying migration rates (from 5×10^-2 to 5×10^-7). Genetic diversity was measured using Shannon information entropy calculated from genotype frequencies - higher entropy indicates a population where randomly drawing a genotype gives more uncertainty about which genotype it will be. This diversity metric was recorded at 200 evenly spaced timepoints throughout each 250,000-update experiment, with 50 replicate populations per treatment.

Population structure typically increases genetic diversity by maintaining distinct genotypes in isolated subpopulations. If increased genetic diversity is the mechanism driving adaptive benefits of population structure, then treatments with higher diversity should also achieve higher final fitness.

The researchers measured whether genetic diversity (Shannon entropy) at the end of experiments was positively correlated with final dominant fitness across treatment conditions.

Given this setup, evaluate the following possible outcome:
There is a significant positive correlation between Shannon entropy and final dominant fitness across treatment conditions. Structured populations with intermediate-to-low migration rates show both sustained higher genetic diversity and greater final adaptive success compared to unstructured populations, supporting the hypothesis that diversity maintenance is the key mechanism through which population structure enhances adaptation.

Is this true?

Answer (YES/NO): NO